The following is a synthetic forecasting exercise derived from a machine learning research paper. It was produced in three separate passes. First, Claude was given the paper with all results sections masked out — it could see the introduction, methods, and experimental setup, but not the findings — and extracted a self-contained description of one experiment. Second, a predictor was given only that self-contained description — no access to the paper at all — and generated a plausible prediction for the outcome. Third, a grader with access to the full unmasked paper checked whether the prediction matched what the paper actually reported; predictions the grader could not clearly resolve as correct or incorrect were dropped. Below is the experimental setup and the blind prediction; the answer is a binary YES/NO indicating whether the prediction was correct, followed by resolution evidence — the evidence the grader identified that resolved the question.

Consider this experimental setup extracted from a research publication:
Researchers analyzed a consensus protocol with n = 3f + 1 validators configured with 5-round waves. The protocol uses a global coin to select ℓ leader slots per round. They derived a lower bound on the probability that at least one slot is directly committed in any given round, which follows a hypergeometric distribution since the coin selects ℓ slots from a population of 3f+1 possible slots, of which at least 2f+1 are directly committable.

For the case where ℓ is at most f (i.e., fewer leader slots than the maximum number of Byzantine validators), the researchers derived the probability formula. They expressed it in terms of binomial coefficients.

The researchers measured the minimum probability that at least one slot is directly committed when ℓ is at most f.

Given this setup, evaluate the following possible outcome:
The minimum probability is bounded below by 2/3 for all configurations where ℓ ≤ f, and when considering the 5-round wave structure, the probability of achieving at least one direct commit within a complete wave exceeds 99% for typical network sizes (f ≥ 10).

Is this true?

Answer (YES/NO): NO